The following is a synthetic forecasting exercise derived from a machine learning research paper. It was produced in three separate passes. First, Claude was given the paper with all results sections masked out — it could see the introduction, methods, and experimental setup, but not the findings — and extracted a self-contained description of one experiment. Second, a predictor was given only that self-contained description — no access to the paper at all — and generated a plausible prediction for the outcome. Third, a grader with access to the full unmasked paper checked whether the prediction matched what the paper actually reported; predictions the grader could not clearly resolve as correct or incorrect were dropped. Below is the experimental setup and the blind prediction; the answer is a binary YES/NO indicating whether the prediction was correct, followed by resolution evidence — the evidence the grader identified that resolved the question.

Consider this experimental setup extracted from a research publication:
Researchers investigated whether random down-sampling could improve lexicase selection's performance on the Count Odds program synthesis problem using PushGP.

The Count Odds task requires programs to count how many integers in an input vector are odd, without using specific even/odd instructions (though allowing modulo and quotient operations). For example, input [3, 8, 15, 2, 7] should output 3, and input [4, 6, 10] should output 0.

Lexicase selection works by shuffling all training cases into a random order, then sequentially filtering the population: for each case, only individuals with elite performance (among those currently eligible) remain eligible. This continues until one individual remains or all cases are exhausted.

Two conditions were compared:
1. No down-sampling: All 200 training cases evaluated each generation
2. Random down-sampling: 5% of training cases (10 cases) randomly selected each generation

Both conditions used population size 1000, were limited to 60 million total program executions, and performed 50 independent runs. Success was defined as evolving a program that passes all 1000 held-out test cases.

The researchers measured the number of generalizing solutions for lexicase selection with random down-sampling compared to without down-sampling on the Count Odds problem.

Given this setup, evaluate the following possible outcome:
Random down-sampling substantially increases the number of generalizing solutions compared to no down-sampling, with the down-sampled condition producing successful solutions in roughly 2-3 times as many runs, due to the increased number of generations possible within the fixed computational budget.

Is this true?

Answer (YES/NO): NO